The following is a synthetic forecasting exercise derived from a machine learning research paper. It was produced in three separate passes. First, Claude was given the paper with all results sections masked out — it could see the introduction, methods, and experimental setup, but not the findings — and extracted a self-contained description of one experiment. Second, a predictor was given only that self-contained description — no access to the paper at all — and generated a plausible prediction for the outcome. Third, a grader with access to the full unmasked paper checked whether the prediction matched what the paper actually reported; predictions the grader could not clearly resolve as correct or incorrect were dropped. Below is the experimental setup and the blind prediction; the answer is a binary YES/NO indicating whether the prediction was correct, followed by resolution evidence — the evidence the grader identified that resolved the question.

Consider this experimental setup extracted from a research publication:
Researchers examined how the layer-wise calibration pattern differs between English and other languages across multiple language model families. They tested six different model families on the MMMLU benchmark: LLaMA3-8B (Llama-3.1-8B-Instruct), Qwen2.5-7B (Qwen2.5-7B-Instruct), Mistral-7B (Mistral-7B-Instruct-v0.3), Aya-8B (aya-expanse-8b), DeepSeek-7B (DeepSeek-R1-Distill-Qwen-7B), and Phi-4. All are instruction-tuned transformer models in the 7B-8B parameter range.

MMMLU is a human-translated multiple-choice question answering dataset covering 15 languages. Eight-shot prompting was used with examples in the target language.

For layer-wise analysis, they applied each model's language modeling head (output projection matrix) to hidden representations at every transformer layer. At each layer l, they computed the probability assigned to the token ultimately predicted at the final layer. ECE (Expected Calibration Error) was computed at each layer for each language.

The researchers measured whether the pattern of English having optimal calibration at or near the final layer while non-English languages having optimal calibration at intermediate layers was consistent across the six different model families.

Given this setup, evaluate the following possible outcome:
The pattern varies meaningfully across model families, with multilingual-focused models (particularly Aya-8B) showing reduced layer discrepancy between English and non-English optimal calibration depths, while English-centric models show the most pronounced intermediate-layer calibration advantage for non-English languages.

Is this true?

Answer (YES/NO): NO